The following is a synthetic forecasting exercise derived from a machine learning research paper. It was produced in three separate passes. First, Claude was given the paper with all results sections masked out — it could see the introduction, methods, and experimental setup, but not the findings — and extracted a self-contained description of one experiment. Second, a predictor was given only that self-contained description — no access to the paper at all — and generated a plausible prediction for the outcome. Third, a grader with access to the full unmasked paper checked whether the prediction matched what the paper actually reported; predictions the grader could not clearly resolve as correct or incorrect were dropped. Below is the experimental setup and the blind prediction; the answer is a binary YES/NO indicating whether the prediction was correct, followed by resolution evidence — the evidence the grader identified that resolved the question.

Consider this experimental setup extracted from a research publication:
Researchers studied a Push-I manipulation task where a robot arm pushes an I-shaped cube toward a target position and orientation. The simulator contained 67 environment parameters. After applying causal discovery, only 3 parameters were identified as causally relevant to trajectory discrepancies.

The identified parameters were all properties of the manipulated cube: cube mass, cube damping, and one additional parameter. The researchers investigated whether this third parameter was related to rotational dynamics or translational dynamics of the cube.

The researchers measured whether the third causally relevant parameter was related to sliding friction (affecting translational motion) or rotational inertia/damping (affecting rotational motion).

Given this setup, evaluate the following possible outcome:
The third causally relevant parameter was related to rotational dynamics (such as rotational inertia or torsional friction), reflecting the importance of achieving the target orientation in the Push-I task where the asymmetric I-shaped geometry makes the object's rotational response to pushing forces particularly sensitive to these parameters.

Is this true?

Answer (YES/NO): NO